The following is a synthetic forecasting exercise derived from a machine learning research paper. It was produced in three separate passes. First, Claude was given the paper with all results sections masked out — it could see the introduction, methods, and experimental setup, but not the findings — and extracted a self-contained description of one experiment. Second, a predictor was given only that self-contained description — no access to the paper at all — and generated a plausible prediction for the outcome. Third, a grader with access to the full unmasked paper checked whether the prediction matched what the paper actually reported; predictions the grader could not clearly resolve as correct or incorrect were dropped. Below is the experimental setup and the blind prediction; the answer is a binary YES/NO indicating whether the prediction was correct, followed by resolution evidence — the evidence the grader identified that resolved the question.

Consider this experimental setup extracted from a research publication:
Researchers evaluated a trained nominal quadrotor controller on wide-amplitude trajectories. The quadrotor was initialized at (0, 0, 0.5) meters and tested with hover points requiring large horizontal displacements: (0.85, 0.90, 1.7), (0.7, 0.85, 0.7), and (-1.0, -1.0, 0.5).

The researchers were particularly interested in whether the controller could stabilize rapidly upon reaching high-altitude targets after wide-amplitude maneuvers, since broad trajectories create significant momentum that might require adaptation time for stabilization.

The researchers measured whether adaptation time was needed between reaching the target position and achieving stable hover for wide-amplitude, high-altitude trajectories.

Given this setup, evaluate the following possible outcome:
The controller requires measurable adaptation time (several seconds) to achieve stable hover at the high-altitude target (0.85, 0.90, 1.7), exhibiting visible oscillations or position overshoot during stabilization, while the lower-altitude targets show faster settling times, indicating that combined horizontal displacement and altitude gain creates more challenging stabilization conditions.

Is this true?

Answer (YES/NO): NO